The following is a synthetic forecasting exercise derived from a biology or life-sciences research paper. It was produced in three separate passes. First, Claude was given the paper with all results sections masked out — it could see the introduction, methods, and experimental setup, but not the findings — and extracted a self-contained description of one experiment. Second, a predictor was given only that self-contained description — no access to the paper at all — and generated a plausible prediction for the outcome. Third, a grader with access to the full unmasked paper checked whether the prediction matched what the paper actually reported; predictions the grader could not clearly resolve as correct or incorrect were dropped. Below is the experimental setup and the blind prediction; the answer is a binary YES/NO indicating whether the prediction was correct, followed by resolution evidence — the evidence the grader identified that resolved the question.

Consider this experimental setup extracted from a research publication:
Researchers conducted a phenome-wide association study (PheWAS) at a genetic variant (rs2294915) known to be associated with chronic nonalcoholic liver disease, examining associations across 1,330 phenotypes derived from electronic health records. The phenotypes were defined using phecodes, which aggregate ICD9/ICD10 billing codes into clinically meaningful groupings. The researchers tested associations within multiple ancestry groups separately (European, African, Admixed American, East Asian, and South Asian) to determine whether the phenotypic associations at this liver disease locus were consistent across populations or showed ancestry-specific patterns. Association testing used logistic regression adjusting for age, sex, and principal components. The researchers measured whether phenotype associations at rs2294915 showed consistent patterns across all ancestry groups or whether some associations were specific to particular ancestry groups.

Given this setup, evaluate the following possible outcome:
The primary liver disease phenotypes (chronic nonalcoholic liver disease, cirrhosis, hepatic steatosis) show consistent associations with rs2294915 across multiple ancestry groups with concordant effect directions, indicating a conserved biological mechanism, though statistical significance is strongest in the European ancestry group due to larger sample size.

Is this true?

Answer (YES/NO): NO